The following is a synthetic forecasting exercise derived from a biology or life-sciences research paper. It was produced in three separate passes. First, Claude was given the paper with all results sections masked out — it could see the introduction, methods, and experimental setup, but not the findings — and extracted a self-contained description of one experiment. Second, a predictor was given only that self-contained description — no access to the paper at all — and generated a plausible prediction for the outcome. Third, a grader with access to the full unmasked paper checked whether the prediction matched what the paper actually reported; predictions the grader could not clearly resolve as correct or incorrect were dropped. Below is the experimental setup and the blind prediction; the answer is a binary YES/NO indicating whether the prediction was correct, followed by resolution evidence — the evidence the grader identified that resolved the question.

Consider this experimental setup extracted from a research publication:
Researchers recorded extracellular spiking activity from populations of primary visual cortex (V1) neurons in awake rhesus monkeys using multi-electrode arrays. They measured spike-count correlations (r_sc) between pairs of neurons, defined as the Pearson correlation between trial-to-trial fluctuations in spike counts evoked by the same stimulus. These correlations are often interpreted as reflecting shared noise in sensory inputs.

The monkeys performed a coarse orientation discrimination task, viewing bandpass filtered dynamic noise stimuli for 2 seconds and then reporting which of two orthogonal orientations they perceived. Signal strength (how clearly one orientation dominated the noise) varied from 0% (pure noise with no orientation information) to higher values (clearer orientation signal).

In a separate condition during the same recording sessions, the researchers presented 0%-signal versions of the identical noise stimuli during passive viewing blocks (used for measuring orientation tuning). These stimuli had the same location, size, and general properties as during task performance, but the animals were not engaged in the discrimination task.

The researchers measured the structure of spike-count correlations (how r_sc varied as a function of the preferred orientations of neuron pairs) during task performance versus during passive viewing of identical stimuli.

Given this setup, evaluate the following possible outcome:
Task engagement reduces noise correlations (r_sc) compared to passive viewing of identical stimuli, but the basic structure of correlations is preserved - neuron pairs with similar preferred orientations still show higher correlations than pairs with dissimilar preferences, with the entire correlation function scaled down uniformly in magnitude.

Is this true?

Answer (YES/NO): NO